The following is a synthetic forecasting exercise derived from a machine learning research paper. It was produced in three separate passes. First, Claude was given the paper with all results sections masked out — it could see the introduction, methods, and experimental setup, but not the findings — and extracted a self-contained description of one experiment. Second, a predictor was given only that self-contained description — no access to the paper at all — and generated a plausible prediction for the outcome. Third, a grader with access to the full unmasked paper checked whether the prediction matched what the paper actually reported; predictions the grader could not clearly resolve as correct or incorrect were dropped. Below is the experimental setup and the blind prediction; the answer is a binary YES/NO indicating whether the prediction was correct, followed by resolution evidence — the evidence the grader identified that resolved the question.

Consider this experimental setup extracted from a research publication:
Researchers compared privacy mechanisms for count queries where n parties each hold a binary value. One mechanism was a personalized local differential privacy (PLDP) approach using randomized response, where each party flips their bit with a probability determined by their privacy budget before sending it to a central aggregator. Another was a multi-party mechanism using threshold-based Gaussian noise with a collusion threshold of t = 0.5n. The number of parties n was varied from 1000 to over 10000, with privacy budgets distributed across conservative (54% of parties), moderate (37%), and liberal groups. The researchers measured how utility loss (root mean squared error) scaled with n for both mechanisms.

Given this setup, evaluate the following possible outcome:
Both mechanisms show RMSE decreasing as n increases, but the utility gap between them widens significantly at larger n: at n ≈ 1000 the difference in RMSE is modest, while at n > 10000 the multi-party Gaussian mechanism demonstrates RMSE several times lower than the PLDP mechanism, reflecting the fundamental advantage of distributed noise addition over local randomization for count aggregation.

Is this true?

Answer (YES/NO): NO